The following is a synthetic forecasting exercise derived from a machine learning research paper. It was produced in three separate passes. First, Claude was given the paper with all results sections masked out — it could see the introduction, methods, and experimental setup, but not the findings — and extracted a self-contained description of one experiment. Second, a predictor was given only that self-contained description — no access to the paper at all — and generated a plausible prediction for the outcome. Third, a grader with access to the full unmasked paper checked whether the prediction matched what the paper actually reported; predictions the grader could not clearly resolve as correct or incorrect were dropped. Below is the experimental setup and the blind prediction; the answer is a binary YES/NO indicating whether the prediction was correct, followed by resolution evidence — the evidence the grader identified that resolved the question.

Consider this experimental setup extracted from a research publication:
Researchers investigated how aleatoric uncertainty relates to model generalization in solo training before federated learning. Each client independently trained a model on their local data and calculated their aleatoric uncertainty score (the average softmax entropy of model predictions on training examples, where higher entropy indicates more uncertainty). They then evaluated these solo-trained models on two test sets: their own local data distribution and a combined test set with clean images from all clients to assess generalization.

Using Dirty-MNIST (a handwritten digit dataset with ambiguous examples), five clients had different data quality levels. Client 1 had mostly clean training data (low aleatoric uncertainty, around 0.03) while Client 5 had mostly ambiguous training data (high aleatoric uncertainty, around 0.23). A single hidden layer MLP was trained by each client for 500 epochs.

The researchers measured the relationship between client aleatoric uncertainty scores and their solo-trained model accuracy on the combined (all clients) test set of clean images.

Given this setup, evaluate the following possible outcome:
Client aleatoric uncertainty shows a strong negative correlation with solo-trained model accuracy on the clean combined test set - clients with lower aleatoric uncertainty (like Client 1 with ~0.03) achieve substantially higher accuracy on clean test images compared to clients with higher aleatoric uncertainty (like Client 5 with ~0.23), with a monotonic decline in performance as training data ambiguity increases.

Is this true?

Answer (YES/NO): NO